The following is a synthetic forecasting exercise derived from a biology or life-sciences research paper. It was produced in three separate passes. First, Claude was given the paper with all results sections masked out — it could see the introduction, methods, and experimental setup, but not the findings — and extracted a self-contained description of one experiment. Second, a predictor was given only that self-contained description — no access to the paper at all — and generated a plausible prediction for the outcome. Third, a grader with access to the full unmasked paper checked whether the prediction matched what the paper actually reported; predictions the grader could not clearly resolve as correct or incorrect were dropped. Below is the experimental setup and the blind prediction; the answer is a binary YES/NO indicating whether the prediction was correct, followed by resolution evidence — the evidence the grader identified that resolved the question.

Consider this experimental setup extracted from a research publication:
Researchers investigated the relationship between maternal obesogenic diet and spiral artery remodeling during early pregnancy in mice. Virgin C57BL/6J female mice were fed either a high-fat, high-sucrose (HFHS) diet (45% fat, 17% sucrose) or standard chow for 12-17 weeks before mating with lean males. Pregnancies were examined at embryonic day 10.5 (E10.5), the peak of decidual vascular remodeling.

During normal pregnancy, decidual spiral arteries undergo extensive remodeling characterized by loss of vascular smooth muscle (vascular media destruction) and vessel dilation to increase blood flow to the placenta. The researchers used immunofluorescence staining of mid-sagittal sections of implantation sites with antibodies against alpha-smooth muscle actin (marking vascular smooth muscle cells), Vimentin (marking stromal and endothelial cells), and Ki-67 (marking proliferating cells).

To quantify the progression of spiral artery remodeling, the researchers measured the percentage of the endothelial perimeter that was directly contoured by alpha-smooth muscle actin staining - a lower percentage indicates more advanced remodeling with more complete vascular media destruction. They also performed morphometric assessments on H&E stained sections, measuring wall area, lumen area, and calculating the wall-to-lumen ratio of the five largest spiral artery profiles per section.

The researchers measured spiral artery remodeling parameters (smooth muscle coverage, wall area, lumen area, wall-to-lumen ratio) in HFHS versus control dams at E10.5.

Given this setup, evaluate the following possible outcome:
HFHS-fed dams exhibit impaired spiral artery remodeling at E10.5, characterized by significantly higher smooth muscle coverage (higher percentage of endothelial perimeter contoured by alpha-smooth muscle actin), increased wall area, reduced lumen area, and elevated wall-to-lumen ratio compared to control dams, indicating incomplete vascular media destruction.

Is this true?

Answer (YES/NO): NO